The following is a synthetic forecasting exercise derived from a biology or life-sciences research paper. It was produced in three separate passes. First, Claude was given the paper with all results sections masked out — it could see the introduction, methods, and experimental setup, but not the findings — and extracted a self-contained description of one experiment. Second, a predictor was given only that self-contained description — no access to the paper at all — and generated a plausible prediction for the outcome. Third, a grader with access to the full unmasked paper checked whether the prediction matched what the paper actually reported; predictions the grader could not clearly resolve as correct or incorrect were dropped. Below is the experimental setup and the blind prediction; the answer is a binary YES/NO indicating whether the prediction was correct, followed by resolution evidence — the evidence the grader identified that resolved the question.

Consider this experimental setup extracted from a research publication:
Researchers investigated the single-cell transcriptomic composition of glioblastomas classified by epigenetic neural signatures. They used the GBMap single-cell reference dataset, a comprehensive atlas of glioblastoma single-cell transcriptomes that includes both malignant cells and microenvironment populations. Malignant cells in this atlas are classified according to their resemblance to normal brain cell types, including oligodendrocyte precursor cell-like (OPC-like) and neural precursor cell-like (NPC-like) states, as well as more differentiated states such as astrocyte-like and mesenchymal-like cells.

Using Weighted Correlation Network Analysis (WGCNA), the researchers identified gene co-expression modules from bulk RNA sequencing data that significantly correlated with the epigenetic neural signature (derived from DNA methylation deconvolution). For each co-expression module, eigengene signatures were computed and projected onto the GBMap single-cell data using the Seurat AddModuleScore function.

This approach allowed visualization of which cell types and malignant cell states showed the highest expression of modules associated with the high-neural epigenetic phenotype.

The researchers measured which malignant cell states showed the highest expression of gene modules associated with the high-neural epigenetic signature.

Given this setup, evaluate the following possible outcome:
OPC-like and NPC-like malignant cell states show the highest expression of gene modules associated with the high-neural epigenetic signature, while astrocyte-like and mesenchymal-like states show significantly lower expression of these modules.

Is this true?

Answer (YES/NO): YES